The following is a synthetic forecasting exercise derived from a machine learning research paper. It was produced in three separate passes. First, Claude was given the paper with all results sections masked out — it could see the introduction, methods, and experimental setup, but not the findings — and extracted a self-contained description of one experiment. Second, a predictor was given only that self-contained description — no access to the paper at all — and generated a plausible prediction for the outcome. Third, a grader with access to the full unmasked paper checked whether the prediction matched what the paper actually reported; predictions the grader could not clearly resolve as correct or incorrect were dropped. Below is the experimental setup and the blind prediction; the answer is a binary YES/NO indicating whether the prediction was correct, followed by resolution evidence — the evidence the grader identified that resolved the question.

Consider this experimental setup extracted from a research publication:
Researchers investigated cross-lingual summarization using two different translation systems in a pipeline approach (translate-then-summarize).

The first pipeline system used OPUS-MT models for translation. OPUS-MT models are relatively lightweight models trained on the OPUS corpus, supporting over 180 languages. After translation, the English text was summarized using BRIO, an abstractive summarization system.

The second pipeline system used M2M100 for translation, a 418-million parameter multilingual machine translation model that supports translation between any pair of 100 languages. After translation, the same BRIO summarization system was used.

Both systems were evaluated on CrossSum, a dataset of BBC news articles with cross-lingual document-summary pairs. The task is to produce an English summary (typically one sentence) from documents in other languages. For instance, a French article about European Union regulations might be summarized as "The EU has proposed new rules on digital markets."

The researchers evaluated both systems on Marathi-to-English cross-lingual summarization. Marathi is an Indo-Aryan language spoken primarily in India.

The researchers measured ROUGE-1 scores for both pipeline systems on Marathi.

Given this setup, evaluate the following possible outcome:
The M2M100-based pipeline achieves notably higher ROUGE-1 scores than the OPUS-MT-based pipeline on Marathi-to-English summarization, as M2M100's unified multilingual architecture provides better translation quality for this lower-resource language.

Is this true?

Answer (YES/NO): YES